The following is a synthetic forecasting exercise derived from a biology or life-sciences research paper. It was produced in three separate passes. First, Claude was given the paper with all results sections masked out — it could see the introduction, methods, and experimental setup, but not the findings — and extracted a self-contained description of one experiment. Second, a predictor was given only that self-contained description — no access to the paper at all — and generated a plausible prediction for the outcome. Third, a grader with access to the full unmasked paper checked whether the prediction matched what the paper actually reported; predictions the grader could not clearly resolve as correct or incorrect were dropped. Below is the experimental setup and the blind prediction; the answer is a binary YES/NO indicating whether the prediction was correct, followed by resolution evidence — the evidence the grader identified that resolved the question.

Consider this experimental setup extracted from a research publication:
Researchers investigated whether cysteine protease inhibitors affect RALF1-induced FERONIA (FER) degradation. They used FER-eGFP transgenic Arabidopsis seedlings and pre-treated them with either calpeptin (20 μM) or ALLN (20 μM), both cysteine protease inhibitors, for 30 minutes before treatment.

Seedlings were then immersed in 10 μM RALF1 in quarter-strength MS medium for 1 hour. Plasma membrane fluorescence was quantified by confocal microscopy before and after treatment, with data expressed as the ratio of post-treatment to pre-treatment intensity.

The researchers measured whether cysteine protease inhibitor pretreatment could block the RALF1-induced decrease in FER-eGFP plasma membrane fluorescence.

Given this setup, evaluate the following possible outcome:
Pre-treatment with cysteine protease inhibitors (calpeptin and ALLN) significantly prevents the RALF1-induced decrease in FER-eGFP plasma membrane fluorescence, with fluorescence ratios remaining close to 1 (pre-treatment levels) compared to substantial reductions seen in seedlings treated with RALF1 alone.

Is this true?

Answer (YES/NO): NO